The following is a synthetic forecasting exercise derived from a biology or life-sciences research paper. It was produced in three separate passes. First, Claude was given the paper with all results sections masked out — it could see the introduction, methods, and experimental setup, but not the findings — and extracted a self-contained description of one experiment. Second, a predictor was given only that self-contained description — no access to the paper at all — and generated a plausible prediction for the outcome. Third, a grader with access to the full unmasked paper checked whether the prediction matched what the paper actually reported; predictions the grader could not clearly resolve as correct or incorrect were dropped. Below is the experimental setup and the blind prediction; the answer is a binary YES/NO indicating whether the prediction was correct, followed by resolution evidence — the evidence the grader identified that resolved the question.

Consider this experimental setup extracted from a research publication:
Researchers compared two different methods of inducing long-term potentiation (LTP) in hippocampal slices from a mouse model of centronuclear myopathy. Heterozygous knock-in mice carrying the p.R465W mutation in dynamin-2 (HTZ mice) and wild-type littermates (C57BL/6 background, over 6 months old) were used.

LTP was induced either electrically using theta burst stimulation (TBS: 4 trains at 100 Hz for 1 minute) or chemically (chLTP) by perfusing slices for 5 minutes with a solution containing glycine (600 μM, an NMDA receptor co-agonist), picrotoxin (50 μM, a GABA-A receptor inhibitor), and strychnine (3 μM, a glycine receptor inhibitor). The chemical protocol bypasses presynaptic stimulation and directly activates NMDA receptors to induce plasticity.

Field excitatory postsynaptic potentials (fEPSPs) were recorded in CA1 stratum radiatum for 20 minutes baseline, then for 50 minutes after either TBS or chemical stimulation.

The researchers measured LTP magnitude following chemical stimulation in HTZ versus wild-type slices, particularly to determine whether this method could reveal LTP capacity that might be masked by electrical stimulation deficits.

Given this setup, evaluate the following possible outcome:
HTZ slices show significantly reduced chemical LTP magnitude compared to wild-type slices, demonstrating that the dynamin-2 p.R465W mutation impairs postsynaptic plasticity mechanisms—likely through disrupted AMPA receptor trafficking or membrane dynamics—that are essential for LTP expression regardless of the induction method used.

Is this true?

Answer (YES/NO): YES